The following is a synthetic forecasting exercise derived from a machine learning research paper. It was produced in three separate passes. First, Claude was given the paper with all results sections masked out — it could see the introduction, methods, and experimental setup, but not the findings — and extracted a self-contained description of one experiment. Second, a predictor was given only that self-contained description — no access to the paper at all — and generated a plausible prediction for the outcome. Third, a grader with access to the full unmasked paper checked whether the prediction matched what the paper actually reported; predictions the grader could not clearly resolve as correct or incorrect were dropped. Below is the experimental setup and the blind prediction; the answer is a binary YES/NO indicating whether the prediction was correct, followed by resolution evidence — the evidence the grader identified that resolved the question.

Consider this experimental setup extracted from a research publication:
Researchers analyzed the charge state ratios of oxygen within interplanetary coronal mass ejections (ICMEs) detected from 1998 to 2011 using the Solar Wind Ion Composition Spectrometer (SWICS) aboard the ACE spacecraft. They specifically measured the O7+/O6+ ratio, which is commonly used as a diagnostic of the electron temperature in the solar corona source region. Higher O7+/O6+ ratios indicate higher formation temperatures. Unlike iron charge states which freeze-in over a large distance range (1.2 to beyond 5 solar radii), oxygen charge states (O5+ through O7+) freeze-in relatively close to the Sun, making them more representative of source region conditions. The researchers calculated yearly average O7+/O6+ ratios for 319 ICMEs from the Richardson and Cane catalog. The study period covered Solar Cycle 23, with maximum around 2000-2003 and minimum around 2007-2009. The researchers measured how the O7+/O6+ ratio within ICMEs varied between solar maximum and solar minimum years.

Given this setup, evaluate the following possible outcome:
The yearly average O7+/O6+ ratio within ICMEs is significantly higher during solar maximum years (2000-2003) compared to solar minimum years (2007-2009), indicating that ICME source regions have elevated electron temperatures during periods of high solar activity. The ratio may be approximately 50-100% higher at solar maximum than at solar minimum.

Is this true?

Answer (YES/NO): NO